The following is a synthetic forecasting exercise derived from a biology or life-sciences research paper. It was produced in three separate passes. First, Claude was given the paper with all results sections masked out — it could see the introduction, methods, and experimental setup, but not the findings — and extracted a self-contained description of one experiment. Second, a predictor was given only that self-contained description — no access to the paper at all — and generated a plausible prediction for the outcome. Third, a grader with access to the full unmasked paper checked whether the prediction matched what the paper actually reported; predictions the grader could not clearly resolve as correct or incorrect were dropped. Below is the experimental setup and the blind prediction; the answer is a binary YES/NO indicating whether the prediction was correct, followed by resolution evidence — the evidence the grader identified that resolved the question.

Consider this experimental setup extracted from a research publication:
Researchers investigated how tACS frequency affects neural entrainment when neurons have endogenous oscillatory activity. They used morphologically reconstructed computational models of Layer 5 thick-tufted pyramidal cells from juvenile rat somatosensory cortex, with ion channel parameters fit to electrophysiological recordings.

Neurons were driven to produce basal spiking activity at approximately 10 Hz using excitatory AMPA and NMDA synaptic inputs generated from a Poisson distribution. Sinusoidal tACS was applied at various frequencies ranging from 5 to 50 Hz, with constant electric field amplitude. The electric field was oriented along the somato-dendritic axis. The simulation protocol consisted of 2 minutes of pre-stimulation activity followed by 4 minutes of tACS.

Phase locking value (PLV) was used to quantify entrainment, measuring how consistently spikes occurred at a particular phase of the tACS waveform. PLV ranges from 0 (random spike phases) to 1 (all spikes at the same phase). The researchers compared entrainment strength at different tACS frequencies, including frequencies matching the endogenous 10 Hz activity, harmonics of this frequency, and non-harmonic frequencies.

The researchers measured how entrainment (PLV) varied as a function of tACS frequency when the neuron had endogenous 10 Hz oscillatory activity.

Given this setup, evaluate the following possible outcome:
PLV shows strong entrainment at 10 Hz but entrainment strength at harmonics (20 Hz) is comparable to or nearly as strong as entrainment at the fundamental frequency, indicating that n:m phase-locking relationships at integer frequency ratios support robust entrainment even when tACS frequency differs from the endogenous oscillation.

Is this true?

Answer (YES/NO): NO